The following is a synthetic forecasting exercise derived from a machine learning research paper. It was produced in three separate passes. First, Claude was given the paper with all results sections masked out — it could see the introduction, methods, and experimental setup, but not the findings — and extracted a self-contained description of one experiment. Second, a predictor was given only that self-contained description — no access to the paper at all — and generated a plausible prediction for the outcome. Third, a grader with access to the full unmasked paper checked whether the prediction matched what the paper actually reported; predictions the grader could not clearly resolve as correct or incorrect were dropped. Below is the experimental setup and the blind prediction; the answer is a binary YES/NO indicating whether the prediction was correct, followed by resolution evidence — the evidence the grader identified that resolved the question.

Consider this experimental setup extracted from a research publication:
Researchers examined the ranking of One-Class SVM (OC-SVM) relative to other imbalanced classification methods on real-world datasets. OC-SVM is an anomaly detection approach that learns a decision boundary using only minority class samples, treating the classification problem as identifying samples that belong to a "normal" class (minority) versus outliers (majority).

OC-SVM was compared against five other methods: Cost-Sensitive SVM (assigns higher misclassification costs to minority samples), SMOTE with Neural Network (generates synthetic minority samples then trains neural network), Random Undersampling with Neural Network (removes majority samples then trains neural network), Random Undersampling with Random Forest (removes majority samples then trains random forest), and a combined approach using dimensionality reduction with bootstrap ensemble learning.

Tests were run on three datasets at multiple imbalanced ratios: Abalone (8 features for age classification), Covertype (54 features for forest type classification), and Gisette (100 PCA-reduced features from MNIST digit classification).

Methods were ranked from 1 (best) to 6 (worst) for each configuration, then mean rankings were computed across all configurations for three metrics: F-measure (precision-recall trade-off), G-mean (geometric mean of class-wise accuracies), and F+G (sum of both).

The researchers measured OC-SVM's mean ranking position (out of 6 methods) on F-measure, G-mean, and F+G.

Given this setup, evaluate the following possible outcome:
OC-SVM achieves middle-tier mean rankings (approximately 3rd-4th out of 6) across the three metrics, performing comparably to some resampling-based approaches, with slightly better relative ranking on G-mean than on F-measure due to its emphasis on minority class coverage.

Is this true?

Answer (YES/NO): NO